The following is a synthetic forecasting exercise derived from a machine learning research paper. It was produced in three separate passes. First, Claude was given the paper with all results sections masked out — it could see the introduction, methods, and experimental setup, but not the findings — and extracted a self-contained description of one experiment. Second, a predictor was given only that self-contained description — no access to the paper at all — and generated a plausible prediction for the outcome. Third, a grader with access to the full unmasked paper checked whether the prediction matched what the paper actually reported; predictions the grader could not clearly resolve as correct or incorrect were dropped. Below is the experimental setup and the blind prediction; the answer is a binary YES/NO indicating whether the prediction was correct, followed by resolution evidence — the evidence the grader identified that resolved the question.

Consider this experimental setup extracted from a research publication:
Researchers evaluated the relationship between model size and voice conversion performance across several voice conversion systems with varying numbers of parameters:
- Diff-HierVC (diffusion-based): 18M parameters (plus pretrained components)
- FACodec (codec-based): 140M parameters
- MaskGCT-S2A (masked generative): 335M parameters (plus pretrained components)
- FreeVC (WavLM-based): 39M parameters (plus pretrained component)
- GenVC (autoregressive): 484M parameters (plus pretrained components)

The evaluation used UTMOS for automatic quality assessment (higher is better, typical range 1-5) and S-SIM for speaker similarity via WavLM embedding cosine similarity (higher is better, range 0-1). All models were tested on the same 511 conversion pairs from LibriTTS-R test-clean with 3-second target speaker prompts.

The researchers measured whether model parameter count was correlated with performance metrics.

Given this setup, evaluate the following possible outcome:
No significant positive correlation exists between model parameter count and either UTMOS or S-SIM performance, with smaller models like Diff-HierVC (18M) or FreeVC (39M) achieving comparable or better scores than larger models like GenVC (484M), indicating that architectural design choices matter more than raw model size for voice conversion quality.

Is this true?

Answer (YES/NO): YES